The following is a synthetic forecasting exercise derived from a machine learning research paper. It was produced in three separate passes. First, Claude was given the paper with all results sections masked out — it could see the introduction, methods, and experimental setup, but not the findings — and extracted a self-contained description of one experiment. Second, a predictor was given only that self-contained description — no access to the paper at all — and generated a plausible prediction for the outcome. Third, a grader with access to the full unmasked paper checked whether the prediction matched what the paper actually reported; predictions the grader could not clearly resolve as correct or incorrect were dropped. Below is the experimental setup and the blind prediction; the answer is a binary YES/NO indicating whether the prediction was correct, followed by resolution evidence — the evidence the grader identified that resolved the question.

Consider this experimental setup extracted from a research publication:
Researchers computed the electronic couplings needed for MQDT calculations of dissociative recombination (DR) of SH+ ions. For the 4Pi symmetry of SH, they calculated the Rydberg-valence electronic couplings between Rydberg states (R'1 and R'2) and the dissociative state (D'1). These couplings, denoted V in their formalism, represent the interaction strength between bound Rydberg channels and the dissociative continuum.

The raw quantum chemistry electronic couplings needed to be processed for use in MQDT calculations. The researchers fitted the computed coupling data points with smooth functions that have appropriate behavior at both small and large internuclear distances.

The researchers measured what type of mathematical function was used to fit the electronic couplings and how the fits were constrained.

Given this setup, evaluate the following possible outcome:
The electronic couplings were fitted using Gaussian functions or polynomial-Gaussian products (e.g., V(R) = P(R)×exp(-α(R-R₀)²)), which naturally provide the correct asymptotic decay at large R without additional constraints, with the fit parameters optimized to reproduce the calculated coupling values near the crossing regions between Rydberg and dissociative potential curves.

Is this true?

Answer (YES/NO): NO